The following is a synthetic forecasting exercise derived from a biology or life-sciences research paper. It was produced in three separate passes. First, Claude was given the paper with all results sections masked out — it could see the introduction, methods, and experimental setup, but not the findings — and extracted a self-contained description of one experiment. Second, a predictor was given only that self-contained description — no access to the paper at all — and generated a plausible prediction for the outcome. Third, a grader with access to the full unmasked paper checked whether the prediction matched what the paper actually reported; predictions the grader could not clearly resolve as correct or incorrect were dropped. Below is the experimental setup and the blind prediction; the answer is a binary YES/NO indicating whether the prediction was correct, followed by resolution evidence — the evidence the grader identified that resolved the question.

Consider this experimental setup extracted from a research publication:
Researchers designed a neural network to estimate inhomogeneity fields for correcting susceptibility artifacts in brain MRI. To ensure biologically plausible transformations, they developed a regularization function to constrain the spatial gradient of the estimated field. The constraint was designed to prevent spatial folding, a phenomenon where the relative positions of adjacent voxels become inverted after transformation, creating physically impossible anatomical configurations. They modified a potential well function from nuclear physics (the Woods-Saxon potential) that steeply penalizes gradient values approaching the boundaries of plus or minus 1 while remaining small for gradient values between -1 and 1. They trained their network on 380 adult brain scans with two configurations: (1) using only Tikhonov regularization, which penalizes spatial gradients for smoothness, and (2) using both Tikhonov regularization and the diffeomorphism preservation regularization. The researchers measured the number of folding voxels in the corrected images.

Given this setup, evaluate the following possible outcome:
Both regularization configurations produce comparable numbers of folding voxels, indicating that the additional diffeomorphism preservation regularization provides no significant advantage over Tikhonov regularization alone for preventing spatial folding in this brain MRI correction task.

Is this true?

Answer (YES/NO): NO